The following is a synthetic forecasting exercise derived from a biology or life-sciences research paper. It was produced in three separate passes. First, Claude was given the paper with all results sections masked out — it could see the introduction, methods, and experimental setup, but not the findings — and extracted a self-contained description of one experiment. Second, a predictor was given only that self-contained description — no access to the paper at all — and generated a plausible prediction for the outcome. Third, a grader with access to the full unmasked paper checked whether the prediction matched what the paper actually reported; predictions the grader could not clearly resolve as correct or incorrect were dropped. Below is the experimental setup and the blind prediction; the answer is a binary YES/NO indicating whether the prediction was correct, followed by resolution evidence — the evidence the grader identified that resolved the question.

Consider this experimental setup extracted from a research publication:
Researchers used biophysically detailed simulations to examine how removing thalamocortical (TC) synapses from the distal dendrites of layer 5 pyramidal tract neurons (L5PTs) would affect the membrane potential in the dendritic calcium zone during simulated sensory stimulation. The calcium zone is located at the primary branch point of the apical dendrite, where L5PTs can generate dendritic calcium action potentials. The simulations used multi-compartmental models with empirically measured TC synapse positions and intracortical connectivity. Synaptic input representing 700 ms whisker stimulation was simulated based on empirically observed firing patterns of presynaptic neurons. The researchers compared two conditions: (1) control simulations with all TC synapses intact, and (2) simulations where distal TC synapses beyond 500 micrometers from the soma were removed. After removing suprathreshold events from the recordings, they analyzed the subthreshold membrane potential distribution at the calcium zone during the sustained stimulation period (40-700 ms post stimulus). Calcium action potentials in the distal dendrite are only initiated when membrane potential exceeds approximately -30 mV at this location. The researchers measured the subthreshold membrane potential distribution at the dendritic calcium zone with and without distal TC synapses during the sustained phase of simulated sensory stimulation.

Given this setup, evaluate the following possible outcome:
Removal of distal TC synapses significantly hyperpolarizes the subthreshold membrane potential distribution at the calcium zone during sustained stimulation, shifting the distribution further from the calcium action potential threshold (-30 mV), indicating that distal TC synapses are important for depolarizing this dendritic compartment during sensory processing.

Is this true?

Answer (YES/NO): NO